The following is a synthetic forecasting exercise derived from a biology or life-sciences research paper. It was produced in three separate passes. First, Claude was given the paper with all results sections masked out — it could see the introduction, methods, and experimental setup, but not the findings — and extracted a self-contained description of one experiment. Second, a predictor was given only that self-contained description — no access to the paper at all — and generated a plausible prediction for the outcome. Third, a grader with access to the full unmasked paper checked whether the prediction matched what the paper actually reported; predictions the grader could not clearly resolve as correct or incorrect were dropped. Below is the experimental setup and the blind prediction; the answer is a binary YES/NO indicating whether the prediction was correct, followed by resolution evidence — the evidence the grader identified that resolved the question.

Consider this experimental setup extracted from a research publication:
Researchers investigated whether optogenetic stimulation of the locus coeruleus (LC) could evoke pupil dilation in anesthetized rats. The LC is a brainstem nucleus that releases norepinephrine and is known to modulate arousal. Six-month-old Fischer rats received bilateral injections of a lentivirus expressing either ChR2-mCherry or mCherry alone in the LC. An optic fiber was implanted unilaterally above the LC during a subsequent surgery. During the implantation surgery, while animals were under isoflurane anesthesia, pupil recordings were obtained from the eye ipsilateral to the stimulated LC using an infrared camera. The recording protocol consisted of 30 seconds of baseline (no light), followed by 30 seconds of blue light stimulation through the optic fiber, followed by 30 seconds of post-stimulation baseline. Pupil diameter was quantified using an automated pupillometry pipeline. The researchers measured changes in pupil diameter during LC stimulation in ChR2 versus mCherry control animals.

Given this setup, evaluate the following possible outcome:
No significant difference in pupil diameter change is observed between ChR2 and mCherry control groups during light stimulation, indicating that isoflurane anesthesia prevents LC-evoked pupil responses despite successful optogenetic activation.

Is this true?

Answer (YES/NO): NO